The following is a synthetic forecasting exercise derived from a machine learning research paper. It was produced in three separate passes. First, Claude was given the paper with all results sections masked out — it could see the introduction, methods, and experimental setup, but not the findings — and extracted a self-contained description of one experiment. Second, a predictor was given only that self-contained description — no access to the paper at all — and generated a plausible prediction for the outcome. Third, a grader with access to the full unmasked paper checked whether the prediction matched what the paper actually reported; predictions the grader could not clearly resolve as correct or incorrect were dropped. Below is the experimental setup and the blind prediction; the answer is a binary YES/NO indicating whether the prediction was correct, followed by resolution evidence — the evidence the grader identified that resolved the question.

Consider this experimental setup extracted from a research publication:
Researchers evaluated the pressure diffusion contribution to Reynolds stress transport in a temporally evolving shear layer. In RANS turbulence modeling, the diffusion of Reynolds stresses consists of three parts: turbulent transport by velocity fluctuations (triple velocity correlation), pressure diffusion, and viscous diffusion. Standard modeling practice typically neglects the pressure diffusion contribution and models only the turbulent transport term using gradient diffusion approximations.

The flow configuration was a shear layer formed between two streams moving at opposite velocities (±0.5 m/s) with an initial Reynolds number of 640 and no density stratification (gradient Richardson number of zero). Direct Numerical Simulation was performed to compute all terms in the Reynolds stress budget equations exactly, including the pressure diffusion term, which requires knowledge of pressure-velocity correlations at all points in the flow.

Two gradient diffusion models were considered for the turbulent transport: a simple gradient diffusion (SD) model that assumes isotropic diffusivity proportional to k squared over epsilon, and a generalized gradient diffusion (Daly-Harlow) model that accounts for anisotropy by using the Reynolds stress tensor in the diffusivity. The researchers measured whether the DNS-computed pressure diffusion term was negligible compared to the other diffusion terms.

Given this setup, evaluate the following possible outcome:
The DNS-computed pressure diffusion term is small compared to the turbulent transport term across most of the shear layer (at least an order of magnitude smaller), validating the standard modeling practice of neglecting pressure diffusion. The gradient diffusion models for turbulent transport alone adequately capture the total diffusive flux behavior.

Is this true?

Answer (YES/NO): NO